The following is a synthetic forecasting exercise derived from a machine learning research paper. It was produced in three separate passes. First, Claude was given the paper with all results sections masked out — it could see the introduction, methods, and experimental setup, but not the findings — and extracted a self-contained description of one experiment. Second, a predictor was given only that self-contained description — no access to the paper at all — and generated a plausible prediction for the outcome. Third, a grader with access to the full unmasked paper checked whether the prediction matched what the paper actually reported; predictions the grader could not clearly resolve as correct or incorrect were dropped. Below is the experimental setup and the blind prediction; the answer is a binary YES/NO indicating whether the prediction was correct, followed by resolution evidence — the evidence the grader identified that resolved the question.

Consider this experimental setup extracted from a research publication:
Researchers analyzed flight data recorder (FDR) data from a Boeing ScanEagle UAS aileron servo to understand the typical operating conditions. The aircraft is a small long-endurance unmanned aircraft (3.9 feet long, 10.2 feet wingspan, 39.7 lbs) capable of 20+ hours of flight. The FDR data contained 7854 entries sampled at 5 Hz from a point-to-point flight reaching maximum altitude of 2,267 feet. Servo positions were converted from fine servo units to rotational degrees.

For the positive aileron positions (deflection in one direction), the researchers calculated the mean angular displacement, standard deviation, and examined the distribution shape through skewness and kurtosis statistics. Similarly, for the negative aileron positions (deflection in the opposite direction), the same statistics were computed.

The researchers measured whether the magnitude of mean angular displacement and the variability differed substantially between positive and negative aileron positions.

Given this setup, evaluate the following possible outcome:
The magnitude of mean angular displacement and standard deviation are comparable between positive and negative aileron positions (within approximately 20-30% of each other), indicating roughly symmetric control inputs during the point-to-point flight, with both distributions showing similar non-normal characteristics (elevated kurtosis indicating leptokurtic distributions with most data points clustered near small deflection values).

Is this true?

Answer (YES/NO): NO